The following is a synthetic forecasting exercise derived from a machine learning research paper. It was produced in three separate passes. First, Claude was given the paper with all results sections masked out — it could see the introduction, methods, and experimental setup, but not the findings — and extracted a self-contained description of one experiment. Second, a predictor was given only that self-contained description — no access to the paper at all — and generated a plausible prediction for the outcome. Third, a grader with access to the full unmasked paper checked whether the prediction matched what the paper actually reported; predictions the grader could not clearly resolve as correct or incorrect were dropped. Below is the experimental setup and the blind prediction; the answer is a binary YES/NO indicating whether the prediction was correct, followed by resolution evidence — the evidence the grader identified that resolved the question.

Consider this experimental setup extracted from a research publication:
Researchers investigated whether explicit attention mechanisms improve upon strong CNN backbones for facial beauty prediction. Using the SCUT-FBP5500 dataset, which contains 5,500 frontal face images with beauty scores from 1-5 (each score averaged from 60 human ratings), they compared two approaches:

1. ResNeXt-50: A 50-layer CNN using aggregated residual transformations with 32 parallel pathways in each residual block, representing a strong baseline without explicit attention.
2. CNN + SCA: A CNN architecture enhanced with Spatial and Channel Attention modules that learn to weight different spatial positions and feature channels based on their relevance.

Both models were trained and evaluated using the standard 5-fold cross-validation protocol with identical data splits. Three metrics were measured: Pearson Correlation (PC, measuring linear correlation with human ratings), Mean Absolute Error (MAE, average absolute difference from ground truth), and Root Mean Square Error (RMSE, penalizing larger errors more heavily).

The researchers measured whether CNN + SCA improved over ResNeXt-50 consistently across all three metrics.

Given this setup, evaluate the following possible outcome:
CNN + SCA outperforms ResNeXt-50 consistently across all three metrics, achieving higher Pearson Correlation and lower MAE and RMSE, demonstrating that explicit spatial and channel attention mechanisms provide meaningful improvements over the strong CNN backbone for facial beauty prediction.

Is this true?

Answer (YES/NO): YES